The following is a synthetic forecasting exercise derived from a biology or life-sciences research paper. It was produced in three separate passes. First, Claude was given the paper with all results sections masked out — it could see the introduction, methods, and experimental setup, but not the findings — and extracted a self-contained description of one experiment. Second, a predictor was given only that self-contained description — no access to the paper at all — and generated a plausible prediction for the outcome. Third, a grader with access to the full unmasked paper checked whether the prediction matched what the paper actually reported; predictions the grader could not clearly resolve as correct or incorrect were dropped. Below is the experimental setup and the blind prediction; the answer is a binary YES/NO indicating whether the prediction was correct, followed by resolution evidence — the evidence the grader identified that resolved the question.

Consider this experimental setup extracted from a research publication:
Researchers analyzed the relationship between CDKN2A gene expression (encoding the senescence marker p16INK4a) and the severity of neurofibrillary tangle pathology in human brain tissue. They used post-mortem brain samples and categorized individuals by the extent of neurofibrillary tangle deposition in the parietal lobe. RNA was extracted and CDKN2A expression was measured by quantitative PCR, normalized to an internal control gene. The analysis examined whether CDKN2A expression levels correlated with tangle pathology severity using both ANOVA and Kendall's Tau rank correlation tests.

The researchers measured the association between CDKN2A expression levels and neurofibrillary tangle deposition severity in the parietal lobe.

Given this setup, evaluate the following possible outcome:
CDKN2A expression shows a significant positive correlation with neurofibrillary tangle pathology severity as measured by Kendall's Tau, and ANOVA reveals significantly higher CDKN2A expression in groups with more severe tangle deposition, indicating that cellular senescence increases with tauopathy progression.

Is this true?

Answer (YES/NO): NO